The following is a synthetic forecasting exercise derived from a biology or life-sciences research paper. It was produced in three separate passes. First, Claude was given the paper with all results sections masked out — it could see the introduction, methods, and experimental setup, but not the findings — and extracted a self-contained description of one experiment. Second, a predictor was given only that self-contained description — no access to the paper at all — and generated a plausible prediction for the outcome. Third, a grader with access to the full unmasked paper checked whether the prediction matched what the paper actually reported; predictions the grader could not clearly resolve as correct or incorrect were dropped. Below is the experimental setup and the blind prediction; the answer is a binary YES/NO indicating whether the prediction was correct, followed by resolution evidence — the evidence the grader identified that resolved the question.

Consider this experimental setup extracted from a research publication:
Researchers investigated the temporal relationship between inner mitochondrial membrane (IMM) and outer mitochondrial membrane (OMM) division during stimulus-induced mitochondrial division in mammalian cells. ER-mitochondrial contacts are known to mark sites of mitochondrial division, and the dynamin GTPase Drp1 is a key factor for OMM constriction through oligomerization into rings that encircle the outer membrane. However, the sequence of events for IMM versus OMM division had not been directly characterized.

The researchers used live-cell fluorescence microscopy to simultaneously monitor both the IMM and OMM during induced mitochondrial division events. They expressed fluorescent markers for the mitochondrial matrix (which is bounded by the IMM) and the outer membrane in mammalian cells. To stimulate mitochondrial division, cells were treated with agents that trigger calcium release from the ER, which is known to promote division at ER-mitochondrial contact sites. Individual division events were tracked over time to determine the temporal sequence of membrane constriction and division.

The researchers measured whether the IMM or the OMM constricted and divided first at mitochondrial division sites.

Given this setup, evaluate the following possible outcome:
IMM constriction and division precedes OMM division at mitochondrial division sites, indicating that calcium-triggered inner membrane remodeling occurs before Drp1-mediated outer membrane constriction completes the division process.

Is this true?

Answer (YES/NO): YES